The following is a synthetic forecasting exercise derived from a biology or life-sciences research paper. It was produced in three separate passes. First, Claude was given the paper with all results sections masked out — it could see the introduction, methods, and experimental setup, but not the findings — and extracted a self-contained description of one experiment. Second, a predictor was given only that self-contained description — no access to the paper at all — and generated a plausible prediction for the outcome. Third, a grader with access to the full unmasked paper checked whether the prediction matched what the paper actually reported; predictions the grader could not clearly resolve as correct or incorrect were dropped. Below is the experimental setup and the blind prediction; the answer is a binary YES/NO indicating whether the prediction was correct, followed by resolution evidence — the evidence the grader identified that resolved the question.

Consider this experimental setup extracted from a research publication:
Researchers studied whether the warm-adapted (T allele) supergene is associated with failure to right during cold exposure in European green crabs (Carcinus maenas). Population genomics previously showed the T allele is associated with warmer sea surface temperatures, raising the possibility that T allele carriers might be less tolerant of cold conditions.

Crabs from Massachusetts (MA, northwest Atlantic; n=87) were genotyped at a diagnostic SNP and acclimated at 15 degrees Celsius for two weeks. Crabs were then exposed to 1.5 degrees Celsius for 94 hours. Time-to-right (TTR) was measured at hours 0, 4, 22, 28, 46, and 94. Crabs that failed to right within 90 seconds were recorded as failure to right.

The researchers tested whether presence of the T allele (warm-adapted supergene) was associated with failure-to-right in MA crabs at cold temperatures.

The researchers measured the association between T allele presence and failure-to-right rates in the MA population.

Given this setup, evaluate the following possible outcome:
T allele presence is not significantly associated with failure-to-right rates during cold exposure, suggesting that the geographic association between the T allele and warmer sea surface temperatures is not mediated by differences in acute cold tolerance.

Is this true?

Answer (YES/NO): YES